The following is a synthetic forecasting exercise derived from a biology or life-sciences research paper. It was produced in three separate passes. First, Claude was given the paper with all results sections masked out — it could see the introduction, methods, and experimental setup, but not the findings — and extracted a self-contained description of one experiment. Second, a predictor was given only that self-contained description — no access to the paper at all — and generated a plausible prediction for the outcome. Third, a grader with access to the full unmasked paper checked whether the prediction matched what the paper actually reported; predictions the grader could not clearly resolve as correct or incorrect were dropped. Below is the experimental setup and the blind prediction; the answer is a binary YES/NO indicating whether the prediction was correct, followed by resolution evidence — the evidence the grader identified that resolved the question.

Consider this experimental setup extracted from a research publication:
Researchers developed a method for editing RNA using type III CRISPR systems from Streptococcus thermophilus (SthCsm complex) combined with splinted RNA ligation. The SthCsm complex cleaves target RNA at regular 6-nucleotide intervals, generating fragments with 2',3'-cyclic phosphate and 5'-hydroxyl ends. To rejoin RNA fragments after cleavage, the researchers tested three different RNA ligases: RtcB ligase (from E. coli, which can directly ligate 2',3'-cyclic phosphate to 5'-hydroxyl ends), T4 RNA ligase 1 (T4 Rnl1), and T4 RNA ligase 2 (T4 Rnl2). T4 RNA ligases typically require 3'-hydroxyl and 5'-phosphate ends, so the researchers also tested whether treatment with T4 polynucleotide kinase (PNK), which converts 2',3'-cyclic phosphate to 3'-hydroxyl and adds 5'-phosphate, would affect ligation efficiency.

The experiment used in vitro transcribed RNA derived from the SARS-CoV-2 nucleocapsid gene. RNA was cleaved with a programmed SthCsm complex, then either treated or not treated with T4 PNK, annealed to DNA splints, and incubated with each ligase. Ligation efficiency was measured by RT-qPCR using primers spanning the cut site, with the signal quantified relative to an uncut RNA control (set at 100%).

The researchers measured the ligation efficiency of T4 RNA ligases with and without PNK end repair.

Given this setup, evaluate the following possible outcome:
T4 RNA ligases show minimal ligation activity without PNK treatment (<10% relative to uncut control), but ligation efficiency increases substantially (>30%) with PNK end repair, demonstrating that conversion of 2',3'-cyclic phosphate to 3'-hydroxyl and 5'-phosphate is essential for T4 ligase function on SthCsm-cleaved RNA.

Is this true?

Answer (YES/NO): NO